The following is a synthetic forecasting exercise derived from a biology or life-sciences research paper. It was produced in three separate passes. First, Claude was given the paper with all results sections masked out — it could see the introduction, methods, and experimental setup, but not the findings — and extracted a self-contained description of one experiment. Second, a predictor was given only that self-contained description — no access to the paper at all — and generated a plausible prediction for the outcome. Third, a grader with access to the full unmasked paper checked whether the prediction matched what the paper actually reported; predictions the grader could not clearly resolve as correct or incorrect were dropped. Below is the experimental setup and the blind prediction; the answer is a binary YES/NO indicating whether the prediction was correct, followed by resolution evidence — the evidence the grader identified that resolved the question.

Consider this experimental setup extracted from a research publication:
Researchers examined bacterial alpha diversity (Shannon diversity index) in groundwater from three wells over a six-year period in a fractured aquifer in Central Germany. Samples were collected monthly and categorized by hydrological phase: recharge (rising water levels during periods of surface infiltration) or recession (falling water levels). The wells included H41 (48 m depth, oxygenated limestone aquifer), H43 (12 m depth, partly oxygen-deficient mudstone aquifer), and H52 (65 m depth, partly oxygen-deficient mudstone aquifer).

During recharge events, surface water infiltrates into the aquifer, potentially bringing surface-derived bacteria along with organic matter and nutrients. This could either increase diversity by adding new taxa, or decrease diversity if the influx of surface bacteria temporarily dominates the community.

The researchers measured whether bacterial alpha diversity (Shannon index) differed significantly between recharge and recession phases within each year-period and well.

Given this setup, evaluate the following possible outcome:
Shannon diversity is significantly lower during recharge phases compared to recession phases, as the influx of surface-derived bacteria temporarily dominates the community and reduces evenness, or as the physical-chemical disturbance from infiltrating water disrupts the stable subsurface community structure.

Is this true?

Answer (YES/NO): NO